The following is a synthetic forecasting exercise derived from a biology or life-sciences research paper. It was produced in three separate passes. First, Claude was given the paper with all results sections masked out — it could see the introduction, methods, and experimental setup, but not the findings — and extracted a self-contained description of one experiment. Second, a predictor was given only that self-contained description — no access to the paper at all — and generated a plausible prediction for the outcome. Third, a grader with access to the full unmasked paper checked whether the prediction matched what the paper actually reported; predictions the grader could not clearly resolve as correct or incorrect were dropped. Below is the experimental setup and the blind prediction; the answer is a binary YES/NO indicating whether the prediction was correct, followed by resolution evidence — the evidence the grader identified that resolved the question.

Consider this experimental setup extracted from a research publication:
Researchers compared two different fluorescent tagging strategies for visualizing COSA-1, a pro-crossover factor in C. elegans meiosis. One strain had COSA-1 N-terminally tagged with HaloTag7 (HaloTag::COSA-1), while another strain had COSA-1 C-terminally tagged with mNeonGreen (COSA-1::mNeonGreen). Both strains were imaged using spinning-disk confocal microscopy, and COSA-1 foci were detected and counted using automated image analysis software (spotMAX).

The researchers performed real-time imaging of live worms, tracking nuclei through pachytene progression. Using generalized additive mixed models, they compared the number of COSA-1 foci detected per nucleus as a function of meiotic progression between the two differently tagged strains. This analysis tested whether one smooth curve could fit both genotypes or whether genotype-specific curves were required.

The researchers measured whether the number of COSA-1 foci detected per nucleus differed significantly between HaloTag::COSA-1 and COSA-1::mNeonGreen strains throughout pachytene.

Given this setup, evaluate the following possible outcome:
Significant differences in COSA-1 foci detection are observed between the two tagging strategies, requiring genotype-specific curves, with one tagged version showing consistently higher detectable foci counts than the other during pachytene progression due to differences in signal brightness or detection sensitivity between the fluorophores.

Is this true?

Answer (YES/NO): NO